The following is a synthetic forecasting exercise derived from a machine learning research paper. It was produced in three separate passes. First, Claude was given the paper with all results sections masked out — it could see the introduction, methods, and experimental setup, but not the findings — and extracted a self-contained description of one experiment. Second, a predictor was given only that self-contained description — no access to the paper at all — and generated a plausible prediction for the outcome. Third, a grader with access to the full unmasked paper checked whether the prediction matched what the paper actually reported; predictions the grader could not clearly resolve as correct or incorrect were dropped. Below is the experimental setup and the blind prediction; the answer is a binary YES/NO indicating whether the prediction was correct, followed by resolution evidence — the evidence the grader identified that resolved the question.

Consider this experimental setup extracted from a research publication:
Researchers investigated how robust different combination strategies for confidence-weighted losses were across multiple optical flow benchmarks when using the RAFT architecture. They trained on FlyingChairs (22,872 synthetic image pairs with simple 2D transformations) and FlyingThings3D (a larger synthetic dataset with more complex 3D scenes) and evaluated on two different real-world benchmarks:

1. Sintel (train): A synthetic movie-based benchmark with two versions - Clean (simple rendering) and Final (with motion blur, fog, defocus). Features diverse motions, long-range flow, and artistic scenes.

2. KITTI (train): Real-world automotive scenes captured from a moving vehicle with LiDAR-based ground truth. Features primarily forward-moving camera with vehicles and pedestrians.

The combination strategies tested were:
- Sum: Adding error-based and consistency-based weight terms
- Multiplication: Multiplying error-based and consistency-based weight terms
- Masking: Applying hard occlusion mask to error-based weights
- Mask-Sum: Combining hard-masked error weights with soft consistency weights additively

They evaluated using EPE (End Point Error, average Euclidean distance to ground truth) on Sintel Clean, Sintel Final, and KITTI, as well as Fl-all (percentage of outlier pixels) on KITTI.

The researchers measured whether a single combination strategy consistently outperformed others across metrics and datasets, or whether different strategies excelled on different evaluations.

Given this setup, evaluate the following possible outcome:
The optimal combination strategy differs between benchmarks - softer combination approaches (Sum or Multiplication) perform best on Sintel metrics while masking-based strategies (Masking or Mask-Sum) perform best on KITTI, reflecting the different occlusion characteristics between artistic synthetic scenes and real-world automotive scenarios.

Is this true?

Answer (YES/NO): NO